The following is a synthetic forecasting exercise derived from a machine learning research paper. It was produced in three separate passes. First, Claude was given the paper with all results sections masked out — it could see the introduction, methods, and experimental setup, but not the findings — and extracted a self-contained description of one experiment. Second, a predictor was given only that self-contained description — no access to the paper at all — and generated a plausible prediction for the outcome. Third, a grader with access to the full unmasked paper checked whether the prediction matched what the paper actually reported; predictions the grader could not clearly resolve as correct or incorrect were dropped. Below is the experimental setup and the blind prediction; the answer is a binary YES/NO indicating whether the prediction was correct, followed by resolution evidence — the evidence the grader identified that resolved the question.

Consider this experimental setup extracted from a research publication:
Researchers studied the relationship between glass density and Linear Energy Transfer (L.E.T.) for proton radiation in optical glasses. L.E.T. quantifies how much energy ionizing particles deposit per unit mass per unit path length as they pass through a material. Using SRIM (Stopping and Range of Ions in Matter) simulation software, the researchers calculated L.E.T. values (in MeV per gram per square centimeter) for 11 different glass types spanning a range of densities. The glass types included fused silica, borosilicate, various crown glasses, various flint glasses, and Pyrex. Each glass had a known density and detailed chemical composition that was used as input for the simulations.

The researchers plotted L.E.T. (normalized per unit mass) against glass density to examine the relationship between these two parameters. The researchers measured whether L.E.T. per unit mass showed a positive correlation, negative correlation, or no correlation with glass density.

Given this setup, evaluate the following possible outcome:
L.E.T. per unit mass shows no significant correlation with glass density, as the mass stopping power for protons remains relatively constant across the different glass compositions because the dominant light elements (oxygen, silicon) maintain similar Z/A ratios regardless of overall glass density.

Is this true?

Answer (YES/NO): NO